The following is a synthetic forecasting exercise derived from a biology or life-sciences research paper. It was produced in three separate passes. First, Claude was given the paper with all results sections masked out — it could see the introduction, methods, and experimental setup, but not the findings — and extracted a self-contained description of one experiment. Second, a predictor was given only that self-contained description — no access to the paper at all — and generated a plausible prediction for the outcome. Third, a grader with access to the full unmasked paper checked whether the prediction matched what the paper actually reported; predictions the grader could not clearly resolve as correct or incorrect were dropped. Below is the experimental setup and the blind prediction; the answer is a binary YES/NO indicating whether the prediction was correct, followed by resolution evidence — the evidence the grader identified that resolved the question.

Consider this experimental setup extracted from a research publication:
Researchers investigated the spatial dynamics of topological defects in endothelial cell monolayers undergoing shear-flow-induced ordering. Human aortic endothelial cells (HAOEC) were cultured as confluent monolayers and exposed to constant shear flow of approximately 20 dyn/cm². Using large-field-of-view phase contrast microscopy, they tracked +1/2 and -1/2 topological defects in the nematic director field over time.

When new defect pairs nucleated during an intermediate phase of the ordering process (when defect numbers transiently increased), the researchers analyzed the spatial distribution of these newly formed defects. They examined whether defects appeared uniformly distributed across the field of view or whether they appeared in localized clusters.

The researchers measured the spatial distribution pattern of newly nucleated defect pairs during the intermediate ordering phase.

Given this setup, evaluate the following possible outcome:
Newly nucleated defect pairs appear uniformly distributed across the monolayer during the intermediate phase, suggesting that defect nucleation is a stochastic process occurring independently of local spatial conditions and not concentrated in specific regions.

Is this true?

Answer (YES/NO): NO